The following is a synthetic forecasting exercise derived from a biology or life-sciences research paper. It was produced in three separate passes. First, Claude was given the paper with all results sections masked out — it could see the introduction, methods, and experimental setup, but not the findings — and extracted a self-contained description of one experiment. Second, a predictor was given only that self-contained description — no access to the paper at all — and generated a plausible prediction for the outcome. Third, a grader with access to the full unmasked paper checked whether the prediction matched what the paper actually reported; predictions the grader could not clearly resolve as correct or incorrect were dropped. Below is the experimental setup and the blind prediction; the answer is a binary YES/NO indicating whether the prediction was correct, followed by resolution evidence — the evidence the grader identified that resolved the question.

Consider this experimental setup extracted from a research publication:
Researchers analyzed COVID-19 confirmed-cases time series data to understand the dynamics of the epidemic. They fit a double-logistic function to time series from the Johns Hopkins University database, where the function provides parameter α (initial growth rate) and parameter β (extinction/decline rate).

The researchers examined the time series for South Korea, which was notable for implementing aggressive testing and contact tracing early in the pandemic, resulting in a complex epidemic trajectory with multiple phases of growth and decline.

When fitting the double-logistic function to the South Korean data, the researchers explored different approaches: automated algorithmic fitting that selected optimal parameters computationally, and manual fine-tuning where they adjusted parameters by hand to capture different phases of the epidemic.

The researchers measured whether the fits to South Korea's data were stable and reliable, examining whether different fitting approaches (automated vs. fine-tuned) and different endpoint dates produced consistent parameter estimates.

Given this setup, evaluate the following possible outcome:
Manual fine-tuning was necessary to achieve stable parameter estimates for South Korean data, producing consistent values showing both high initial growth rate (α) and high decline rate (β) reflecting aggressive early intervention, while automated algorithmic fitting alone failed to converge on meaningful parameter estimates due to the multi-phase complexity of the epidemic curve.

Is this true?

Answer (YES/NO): NO